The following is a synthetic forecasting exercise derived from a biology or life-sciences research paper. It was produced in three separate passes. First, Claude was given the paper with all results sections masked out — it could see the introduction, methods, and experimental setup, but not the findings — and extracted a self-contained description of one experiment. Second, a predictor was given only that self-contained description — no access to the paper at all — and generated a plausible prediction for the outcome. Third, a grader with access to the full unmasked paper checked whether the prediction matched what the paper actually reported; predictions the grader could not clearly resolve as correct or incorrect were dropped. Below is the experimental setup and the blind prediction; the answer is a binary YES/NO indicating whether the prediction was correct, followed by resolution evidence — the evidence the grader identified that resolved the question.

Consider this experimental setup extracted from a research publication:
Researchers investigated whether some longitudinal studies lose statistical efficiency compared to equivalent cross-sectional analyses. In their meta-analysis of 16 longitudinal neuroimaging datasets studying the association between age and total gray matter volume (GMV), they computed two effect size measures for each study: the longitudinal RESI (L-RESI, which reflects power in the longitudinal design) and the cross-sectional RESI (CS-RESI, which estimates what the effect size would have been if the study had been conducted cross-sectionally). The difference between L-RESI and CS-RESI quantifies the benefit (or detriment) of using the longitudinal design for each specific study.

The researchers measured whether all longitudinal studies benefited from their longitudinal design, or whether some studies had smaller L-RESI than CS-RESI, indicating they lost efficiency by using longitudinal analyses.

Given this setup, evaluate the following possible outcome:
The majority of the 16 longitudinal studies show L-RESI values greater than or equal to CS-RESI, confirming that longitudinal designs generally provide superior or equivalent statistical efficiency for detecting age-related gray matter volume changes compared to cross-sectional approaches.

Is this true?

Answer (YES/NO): YES